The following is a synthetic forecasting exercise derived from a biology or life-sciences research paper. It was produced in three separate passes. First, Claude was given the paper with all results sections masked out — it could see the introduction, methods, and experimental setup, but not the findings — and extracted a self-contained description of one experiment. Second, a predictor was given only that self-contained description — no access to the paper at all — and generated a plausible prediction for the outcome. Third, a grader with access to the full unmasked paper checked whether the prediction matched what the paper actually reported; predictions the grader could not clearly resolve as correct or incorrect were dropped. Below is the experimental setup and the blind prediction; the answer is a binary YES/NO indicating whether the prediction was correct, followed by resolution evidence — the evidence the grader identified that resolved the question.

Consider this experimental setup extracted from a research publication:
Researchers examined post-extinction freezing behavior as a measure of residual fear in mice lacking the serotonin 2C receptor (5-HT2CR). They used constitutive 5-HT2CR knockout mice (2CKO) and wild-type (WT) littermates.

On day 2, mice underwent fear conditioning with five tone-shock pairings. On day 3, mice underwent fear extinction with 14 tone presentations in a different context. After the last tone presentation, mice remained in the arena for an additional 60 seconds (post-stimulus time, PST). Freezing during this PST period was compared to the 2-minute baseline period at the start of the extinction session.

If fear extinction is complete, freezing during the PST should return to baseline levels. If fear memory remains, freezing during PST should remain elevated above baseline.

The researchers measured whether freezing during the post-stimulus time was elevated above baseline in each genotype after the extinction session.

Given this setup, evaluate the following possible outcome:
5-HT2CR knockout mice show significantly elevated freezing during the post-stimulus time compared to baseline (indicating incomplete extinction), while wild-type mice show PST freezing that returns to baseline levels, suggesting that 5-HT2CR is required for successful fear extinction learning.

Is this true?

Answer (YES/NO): NO